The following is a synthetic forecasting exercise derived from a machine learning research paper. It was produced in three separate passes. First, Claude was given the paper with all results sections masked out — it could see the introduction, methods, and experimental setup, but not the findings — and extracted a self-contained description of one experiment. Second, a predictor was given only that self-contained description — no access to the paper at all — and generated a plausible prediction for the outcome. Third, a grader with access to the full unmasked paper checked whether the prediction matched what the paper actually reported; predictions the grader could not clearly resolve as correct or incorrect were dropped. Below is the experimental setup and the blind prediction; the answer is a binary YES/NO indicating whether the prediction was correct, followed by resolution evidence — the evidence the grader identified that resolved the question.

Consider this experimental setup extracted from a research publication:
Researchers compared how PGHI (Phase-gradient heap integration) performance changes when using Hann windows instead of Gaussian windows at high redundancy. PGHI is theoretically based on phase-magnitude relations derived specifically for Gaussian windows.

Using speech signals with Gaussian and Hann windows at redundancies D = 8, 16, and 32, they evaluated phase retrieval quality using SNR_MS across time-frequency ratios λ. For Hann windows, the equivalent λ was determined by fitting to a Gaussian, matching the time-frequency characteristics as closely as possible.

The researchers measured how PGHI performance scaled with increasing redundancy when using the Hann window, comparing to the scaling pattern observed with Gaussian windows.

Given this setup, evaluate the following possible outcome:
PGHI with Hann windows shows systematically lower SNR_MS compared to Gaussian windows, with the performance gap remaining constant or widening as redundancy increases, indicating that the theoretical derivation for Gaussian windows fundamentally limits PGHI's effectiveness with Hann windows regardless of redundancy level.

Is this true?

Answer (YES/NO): YES